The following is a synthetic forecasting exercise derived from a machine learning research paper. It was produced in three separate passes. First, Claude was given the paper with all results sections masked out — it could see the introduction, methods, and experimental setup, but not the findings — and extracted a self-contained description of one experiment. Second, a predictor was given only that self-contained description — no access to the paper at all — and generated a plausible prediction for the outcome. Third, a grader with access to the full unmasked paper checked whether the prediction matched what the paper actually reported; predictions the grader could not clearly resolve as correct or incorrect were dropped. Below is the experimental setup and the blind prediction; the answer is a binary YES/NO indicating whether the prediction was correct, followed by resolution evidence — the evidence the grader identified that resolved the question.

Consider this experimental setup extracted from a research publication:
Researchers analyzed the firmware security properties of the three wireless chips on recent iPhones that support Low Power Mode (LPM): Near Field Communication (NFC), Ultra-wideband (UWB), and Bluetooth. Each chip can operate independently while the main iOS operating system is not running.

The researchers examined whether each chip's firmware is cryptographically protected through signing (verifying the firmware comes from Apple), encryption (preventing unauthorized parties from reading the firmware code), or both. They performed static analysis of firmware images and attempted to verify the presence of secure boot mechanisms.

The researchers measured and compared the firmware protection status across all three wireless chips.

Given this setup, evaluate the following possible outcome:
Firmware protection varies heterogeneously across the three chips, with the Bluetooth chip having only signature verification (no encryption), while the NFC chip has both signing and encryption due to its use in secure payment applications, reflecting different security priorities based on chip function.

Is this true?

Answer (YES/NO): NO